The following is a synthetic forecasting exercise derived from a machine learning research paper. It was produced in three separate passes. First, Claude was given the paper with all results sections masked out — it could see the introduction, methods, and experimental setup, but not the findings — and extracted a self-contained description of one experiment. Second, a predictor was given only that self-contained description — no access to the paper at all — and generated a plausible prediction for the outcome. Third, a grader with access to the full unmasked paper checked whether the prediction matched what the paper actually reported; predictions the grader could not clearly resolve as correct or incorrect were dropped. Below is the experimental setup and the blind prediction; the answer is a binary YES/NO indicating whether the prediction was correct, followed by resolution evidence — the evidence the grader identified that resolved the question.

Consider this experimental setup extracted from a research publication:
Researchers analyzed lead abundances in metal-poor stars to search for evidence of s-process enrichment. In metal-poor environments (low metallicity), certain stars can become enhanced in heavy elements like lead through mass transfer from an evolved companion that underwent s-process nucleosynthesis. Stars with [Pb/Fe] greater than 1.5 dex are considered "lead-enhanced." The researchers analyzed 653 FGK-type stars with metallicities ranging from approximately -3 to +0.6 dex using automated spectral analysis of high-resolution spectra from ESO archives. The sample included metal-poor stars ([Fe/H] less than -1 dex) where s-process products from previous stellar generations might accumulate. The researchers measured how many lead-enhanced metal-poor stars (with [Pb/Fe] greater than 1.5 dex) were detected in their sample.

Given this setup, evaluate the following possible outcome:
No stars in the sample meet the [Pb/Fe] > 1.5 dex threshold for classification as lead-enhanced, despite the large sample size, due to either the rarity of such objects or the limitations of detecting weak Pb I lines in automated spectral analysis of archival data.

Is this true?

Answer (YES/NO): NO